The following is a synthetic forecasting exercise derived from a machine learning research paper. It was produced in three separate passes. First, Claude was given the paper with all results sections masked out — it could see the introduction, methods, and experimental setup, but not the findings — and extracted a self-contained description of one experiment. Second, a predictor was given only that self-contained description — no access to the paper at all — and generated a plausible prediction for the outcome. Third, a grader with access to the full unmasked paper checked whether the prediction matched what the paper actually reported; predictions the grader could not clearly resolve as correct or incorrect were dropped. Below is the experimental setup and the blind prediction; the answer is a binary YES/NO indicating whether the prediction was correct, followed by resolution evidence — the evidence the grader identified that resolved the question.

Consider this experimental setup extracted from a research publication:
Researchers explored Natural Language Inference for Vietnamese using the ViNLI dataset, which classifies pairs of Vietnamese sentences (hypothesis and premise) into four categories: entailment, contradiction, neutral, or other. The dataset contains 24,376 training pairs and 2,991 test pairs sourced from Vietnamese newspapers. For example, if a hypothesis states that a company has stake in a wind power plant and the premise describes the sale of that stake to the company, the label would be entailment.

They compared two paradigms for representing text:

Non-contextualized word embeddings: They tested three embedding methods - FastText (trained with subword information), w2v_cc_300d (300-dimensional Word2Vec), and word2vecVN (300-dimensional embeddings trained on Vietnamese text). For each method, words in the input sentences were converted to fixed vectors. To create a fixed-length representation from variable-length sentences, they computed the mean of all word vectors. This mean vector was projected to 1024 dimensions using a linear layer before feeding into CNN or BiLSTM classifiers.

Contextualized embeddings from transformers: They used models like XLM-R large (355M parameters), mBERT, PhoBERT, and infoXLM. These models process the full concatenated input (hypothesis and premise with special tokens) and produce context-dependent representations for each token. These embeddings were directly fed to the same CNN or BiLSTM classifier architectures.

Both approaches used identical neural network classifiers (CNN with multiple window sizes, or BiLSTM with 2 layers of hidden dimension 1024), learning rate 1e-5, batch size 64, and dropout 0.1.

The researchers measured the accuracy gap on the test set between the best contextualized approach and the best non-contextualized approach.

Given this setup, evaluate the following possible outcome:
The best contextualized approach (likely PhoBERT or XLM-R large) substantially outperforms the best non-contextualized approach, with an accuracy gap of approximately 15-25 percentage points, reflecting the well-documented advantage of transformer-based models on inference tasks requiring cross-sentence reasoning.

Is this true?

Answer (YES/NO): NO